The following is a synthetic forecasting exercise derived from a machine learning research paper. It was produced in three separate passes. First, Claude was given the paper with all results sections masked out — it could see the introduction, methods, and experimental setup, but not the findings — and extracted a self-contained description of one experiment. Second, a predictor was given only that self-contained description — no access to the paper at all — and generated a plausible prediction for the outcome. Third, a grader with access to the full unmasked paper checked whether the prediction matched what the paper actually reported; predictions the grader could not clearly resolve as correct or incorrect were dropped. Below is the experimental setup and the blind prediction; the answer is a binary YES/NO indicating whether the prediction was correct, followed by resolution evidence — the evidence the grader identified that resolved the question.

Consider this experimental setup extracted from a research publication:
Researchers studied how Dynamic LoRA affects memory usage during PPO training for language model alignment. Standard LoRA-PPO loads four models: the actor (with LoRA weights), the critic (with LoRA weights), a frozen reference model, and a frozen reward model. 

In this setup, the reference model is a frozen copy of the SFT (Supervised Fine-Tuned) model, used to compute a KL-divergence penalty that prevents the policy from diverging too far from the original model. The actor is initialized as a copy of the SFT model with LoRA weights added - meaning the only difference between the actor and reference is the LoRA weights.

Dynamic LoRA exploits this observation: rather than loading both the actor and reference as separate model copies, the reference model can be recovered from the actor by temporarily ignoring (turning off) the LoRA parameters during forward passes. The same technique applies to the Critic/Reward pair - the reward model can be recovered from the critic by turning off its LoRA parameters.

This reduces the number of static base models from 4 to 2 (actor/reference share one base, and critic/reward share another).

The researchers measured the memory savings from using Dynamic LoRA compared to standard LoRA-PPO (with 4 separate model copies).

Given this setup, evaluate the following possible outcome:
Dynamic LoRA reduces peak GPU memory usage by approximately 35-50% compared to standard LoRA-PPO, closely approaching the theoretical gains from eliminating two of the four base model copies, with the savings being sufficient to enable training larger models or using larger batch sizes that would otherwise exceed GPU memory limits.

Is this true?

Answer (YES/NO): NO